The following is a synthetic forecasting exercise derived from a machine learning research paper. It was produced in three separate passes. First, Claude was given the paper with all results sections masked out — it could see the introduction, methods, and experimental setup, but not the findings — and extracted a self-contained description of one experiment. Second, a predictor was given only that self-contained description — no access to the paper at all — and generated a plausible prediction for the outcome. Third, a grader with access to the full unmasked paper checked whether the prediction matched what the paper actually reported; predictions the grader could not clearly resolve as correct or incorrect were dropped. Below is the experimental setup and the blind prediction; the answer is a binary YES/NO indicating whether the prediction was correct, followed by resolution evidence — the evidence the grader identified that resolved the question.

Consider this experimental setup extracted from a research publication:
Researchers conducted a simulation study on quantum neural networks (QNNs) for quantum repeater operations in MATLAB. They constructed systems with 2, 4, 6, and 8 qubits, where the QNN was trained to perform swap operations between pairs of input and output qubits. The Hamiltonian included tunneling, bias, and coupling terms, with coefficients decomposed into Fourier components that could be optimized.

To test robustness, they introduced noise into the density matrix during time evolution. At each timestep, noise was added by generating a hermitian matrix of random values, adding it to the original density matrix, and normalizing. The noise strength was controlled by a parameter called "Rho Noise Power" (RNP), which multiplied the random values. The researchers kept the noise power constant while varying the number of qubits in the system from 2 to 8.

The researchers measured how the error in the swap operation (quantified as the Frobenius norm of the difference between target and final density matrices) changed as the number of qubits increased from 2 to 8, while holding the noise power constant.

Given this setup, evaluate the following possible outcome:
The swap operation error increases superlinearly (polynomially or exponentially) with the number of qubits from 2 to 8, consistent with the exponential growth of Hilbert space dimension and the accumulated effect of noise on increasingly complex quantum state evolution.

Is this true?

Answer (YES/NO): NO